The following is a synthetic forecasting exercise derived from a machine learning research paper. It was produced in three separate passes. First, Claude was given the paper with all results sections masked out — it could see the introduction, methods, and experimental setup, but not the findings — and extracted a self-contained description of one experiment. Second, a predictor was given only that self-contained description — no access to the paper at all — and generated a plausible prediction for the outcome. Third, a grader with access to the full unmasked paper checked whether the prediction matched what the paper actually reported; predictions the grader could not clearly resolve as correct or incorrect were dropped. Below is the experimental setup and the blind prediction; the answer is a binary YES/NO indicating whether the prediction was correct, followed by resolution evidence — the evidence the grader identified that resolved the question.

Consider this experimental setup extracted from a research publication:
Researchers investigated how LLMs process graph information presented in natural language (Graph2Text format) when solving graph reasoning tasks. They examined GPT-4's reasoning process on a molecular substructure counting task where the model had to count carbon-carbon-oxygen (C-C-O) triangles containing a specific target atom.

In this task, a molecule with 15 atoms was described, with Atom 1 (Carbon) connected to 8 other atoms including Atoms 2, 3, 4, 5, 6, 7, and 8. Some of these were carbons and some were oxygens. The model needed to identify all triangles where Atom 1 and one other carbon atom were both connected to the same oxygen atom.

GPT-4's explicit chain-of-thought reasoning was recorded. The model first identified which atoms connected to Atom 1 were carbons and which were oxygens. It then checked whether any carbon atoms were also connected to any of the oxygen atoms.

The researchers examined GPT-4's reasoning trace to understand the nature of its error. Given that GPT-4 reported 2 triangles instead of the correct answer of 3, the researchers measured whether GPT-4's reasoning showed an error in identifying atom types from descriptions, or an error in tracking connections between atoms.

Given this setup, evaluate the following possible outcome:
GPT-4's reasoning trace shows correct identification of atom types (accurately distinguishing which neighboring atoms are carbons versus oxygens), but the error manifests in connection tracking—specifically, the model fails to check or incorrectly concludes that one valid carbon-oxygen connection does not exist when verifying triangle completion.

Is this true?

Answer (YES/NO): YES